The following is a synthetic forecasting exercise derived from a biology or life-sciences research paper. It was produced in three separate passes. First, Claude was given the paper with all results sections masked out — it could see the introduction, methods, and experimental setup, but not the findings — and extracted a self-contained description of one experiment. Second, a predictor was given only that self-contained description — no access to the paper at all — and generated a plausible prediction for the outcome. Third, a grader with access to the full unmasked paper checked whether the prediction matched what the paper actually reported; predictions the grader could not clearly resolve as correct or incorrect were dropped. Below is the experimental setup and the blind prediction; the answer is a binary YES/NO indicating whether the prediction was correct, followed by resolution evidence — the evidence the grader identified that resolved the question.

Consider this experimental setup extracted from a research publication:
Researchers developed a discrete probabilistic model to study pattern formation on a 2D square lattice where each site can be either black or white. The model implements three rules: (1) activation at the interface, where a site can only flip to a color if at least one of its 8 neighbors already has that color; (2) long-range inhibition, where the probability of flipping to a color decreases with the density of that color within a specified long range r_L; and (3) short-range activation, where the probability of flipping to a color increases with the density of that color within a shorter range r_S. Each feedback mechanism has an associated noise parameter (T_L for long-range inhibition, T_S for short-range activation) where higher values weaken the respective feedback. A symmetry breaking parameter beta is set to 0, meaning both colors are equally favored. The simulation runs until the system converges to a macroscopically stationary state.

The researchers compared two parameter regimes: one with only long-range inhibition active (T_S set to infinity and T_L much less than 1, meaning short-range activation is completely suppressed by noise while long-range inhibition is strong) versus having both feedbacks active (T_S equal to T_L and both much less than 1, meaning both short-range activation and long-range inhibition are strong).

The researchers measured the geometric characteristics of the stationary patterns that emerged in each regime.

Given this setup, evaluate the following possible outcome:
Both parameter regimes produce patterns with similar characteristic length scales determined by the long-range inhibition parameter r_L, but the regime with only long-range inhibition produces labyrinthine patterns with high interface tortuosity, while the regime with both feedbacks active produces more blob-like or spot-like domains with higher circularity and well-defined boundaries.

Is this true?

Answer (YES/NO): NO